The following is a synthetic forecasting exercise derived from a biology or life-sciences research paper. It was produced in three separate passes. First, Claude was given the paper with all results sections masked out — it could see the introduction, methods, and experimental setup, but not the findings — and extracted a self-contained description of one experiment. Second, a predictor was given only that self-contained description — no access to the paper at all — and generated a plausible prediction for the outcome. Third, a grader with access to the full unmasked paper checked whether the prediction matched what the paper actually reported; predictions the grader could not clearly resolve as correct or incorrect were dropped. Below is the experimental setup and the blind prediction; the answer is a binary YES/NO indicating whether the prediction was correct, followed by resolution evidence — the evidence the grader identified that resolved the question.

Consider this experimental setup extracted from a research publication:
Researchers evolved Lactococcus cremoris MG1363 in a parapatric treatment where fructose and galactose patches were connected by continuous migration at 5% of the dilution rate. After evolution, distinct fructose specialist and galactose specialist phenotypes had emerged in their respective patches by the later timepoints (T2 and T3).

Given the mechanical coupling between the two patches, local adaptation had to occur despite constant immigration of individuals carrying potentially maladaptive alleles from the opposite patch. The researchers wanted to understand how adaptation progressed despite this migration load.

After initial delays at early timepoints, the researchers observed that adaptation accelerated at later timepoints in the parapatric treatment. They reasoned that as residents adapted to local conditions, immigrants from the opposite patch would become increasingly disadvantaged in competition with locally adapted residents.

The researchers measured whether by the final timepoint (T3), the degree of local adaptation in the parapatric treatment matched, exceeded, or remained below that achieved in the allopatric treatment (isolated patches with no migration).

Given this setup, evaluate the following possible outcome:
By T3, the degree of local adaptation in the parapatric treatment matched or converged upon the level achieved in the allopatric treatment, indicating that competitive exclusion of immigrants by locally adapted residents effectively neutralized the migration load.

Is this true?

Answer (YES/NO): YES